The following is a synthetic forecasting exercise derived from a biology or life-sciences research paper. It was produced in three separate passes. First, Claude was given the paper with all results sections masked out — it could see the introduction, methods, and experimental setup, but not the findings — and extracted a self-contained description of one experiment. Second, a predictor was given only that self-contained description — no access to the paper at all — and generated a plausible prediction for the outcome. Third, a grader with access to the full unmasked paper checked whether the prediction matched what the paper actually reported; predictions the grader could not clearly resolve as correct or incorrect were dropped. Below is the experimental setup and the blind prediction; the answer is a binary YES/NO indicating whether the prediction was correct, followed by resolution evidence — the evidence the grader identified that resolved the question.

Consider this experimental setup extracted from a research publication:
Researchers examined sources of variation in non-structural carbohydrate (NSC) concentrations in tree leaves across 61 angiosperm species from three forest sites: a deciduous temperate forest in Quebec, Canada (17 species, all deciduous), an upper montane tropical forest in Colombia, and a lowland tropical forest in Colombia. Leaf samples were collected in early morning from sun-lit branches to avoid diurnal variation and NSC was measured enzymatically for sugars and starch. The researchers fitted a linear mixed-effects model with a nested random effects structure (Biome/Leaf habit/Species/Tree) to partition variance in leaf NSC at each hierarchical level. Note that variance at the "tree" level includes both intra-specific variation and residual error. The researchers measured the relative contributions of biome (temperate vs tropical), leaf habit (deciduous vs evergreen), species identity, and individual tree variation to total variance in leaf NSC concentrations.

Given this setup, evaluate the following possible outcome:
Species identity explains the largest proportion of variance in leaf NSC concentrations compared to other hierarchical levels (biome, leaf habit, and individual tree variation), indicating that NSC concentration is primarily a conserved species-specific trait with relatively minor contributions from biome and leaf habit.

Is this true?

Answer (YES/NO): NO